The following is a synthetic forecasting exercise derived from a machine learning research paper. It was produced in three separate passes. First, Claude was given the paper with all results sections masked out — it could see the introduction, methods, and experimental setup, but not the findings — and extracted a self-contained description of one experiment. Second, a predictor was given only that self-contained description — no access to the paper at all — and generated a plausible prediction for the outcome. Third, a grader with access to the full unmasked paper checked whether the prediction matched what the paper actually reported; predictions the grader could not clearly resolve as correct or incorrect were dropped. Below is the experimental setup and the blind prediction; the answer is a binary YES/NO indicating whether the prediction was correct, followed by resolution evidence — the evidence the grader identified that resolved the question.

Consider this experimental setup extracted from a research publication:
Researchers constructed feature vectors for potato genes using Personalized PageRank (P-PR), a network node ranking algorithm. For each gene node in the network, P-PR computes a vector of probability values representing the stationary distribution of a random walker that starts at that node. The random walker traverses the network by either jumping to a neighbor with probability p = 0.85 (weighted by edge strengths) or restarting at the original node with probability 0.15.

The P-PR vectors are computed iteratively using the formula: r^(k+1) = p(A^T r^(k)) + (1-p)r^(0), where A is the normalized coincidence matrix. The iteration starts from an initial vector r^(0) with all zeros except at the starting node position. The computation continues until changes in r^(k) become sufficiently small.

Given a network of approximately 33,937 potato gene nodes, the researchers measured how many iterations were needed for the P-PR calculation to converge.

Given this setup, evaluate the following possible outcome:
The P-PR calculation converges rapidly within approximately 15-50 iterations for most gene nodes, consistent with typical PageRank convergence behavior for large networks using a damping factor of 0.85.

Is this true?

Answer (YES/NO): YES